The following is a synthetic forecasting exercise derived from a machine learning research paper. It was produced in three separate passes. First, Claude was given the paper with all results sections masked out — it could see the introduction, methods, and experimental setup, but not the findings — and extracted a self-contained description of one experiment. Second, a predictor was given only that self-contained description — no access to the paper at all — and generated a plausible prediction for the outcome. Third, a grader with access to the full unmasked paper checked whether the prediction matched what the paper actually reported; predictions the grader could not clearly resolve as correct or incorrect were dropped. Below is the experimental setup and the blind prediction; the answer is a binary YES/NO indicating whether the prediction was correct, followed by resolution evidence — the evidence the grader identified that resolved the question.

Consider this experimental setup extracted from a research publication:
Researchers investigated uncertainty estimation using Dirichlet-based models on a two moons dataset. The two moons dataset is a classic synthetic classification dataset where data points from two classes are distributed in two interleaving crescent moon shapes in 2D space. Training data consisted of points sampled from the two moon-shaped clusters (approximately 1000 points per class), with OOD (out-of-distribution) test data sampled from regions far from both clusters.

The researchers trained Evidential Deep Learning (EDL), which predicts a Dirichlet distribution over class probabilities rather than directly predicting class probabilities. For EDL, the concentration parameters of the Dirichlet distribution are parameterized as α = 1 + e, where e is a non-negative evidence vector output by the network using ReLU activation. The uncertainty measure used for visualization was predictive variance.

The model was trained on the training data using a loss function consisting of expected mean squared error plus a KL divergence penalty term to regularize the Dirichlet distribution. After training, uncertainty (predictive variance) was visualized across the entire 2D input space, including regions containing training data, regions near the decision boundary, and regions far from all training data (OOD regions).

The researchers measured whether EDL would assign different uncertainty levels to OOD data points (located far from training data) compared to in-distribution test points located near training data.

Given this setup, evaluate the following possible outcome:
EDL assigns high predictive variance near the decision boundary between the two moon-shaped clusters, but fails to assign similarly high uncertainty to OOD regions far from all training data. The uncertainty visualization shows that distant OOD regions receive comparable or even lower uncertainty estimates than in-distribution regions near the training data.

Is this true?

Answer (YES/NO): YES